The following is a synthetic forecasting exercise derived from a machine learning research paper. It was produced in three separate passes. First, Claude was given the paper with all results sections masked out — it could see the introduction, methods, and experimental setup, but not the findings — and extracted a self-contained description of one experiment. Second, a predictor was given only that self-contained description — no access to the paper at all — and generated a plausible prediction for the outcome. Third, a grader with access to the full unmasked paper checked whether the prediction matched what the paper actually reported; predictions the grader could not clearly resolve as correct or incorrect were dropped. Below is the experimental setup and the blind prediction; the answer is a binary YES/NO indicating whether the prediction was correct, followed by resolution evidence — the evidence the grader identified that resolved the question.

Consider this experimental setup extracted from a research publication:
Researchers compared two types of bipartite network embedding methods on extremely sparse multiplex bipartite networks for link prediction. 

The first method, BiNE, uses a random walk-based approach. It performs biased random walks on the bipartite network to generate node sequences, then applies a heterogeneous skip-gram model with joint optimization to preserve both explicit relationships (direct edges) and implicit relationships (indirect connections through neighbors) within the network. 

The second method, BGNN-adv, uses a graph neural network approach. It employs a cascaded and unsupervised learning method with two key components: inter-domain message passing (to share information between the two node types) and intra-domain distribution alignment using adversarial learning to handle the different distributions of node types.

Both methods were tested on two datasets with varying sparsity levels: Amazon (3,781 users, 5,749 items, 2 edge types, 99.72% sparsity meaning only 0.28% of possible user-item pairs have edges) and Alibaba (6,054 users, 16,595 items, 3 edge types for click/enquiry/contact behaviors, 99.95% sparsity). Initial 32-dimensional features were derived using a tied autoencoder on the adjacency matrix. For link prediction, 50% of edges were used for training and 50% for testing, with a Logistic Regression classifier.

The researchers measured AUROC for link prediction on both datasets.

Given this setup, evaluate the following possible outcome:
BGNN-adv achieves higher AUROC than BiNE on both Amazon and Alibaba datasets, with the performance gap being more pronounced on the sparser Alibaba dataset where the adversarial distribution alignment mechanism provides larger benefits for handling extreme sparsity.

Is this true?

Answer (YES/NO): NO